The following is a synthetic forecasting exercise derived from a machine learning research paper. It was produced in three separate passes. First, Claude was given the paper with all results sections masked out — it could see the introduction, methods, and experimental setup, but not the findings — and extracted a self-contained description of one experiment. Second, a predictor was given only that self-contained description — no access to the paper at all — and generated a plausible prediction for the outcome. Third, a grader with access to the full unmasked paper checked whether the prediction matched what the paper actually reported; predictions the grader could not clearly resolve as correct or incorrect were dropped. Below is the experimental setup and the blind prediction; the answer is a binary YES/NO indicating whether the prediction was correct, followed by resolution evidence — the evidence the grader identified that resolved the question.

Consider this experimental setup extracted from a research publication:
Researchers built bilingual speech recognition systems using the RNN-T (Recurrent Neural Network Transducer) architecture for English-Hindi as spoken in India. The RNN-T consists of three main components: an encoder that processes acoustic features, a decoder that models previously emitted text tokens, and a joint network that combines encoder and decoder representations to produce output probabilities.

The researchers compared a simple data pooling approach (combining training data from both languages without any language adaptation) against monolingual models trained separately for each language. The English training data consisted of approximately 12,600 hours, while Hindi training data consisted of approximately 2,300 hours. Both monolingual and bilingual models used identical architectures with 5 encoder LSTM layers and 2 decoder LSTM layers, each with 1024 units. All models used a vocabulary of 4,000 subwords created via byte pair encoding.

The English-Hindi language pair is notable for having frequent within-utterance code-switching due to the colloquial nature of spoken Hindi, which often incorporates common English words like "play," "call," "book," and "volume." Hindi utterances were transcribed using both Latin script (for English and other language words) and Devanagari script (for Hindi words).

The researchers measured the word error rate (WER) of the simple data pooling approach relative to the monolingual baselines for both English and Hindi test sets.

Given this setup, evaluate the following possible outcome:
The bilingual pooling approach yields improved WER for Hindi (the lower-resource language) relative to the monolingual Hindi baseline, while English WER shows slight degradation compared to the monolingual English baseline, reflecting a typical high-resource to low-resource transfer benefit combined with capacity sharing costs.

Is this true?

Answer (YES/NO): NO